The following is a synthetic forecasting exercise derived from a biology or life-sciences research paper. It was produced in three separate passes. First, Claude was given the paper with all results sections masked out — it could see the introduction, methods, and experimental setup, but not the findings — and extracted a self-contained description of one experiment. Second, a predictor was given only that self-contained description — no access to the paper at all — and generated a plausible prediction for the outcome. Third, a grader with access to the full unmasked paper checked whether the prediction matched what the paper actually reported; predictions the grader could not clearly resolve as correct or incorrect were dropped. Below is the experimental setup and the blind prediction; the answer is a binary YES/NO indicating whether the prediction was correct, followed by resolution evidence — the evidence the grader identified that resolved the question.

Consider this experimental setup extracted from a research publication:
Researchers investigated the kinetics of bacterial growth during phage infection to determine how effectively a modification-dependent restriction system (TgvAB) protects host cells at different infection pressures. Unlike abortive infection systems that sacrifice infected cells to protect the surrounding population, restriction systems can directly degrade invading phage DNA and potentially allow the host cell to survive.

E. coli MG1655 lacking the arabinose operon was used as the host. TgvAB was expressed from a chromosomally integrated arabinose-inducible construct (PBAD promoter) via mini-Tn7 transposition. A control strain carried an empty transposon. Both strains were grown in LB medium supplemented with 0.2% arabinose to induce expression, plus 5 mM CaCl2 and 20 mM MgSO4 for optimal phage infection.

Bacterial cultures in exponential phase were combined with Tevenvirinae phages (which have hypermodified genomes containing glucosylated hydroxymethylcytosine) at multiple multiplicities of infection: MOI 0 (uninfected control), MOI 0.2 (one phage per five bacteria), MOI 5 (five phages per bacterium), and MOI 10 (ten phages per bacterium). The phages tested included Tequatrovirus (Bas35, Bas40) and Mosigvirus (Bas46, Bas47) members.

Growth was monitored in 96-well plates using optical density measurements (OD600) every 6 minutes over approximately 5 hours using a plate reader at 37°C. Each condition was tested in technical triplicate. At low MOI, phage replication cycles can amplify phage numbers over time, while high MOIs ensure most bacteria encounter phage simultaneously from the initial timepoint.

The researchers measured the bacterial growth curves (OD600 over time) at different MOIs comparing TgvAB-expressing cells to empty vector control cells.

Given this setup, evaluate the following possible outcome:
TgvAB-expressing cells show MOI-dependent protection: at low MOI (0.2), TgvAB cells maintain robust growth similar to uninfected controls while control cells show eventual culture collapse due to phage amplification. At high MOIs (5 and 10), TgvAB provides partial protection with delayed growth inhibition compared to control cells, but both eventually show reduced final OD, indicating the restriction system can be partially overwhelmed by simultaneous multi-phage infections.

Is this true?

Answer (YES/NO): NO